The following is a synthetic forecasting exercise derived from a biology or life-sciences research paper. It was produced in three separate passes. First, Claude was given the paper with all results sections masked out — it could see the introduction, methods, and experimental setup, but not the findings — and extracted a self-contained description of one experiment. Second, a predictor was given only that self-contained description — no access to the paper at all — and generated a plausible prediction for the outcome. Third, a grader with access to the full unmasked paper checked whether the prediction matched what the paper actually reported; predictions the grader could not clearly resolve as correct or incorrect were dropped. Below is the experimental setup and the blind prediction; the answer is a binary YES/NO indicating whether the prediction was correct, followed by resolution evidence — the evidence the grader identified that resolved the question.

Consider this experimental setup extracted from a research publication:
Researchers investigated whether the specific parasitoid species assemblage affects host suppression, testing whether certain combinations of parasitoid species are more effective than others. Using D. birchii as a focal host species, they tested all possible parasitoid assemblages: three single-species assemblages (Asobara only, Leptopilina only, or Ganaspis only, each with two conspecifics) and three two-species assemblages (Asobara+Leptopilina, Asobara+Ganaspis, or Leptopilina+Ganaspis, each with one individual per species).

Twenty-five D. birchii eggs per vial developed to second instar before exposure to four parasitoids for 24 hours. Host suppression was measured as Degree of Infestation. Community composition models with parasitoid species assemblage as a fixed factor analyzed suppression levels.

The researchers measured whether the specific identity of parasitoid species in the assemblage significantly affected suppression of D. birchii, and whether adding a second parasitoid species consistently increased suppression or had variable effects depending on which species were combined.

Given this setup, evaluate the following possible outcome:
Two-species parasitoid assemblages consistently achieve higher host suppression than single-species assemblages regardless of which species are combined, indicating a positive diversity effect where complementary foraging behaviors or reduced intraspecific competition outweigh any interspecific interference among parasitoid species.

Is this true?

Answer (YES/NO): YES